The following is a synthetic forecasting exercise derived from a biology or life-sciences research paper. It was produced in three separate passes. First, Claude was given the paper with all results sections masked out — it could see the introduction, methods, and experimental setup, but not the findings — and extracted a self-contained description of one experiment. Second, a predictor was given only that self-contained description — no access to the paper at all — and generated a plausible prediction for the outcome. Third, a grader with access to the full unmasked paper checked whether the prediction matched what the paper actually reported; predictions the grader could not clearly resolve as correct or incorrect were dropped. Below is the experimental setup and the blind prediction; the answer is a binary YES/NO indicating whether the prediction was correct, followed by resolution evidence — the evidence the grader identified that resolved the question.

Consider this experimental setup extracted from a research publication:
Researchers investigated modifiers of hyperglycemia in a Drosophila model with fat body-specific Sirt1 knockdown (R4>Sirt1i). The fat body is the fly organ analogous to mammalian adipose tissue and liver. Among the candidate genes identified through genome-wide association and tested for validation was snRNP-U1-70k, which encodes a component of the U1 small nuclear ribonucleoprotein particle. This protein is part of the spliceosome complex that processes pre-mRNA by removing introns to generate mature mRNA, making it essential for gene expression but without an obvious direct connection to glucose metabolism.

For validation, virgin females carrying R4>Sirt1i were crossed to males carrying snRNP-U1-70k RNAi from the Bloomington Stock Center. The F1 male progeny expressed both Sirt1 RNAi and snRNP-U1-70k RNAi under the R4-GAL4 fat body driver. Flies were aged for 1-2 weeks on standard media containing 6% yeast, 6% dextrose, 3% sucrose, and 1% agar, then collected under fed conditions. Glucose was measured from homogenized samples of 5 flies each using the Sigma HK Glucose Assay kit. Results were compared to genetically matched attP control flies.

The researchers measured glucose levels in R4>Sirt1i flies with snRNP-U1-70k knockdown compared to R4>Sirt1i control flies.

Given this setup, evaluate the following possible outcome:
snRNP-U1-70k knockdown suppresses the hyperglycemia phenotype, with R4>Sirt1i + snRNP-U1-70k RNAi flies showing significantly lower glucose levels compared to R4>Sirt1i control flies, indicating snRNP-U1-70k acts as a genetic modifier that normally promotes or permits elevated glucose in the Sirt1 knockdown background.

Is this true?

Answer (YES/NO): NO